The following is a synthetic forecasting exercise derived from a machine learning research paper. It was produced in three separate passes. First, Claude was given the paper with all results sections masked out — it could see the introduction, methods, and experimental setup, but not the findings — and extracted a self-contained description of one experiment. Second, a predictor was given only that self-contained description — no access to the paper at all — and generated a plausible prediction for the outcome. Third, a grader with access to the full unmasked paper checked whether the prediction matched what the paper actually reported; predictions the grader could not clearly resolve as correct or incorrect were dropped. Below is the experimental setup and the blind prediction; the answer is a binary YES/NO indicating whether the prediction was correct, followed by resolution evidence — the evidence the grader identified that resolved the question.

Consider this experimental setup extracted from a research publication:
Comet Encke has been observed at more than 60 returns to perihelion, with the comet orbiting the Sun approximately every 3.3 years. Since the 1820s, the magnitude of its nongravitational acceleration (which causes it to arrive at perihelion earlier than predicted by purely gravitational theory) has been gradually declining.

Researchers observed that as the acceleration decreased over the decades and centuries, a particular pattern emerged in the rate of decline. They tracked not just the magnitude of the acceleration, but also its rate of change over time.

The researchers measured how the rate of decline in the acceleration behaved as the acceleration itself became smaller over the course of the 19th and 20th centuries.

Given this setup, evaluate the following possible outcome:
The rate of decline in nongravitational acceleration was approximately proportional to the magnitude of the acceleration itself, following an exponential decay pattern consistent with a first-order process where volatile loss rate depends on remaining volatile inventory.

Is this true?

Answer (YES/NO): YES